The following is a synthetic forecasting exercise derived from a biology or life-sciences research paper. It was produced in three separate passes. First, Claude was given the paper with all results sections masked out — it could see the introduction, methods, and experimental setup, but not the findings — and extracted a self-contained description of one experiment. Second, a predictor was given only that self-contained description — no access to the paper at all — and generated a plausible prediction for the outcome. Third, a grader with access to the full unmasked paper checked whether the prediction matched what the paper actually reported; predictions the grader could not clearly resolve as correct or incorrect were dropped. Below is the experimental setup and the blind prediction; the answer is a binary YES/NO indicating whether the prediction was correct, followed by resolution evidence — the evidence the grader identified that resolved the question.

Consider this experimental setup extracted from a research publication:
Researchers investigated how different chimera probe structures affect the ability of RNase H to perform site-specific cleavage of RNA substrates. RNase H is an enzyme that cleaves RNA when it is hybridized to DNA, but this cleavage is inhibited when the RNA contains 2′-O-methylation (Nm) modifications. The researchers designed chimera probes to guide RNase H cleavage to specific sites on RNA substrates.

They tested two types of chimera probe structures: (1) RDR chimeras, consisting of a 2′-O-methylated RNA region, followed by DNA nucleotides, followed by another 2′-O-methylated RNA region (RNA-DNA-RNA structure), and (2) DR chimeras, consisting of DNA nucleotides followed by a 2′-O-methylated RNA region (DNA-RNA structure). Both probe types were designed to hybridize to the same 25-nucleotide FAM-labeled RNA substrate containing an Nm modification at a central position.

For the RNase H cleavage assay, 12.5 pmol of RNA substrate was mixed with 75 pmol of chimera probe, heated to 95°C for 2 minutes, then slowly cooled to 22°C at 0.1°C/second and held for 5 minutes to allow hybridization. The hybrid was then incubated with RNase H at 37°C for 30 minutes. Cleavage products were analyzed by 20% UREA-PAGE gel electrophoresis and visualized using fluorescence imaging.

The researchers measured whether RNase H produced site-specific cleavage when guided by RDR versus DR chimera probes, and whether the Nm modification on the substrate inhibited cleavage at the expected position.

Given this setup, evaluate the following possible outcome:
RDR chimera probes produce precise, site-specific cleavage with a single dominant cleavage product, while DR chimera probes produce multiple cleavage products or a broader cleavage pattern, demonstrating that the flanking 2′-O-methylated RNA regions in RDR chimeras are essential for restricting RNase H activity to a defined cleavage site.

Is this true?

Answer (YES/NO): NO